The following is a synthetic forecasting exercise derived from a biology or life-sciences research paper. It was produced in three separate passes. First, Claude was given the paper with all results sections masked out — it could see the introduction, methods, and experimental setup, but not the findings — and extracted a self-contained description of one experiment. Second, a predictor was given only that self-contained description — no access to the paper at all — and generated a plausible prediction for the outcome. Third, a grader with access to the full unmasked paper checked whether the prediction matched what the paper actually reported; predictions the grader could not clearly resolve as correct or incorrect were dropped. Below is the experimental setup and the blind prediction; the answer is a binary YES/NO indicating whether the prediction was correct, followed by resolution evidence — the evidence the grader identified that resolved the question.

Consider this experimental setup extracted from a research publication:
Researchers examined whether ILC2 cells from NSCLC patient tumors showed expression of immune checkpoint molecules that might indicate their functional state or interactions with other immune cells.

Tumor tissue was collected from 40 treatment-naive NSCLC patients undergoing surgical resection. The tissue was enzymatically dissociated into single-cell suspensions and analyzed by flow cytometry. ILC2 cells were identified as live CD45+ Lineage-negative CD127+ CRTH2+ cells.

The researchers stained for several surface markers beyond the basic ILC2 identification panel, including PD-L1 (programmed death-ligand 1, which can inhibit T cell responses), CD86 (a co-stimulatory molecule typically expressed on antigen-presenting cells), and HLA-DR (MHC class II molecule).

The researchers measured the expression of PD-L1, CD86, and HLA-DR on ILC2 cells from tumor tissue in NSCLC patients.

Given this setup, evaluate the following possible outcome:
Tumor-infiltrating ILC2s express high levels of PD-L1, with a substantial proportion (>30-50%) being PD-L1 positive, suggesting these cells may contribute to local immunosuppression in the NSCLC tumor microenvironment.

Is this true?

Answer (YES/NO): NO